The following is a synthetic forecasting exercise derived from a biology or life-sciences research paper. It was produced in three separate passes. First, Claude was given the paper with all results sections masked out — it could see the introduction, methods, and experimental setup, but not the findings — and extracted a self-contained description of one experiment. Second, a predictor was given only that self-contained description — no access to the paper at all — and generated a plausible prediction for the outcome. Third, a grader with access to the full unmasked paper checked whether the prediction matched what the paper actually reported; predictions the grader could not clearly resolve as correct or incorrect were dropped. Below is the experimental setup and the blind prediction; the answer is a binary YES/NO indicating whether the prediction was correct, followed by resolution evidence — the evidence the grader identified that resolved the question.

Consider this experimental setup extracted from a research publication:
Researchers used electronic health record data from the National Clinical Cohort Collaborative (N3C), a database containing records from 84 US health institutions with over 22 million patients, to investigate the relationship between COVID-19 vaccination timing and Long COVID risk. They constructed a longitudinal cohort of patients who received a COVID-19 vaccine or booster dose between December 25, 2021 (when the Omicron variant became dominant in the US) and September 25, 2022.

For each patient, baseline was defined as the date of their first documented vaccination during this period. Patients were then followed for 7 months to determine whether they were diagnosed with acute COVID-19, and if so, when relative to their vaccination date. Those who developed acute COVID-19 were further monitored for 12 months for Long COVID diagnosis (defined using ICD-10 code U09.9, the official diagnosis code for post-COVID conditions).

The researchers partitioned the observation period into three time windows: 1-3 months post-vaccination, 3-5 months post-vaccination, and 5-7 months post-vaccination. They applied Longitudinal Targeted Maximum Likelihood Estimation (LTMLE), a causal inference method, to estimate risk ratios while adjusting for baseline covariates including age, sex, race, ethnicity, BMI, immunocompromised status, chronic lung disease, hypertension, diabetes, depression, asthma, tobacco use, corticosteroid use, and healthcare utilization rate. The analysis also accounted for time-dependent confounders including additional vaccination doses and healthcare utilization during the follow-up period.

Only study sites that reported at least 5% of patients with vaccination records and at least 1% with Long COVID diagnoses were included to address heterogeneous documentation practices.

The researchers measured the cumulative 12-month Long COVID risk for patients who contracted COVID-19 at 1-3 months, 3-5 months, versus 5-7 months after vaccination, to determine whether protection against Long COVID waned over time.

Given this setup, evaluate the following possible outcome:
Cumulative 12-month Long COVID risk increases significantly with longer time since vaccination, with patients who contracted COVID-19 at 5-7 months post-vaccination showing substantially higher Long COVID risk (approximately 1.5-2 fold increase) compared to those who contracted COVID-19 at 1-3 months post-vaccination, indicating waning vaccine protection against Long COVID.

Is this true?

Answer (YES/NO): NO